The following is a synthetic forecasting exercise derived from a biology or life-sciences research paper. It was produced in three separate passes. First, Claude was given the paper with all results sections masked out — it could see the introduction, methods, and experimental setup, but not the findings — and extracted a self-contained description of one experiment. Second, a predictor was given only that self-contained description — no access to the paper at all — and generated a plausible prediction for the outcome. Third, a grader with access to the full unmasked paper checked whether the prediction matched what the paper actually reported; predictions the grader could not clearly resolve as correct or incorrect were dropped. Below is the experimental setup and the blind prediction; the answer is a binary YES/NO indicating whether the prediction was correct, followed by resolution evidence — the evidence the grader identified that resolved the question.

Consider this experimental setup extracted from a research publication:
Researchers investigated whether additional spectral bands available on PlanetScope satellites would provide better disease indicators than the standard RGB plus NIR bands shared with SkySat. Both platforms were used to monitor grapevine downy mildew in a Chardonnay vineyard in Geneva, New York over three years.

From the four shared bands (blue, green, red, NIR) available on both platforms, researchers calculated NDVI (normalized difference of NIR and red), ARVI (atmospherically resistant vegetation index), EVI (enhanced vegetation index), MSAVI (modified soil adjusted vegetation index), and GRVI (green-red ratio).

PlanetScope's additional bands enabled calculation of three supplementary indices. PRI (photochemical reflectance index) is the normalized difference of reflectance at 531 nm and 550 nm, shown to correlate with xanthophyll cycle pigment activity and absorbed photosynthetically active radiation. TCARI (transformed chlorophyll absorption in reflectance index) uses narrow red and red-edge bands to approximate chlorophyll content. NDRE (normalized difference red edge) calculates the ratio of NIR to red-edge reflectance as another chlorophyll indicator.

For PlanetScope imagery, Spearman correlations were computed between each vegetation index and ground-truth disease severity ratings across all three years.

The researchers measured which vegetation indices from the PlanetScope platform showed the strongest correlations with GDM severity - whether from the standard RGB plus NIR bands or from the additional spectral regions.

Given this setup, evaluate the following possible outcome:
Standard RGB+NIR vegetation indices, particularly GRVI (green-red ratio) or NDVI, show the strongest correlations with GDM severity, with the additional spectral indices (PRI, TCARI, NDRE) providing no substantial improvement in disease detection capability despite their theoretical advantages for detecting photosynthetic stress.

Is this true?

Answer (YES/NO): NO